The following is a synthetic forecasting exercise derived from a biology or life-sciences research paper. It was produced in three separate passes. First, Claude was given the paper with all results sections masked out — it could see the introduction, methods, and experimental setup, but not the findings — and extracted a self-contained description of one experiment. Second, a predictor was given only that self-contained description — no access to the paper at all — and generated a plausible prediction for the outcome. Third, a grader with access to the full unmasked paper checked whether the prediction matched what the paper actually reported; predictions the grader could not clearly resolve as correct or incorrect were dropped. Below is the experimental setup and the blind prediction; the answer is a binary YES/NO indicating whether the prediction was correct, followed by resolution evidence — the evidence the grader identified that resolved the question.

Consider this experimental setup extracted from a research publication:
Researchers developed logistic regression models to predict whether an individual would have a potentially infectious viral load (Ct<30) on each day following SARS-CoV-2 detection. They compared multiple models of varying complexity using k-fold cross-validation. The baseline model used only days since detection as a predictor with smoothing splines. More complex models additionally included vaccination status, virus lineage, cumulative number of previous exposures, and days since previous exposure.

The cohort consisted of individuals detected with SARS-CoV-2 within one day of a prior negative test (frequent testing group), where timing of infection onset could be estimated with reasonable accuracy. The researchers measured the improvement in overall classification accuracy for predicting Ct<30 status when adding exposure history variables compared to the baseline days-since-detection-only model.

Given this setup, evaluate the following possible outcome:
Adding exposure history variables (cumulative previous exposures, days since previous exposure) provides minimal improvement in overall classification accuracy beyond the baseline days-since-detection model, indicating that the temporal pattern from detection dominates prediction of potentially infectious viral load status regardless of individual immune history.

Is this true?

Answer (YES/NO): YES